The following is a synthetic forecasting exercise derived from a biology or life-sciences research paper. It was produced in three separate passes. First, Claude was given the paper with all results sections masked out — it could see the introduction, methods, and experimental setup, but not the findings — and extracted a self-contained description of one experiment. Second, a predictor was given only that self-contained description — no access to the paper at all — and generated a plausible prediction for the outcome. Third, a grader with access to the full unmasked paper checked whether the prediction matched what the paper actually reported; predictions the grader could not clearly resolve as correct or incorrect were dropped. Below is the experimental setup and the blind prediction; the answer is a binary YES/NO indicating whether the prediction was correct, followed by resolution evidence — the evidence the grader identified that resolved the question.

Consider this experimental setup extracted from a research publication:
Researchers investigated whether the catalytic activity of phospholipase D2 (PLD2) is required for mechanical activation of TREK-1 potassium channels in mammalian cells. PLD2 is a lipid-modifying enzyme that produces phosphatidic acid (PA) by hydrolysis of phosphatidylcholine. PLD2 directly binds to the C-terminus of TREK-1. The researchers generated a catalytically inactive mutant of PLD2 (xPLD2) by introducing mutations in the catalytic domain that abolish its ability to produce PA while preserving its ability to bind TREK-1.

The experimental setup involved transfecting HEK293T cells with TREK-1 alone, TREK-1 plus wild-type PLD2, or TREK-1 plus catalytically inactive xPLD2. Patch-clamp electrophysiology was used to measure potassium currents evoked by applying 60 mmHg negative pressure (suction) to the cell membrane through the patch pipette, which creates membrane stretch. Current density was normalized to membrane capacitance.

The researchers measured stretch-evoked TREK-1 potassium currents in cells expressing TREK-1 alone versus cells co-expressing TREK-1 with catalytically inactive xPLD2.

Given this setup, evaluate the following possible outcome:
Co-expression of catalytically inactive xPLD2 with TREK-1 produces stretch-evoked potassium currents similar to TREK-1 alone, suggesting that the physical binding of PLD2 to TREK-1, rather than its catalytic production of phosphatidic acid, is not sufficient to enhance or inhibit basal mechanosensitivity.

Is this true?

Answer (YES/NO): NO